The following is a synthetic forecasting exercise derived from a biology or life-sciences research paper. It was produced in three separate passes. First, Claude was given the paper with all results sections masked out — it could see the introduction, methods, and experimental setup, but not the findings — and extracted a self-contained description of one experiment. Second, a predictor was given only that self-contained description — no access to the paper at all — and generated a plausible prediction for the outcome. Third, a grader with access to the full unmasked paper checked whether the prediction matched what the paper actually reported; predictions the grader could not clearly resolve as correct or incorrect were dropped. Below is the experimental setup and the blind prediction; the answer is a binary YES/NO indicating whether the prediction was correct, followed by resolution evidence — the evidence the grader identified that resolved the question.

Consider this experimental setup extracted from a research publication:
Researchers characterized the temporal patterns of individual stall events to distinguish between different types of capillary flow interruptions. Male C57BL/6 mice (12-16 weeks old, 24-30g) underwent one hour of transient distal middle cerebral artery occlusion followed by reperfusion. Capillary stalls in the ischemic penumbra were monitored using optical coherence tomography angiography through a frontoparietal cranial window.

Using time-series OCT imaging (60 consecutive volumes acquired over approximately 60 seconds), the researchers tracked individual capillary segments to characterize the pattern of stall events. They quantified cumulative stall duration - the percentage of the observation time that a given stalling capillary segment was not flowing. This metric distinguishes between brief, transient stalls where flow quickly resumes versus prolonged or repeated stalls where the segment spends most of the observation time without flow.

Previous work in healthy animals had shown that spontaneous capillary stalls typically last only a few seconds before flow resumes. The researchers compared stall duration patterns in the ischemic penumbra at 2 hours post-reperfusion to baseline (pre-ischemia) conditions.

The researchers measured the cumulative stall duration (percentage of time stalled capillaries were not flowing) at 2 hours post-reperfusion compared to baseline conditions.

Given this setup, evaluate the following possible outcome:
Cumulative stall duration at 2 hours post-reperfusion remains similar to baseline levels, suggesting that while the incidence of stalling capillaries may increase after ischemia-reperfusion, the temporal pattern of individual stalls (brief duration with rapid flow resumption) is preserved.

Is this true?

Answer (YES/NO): NO